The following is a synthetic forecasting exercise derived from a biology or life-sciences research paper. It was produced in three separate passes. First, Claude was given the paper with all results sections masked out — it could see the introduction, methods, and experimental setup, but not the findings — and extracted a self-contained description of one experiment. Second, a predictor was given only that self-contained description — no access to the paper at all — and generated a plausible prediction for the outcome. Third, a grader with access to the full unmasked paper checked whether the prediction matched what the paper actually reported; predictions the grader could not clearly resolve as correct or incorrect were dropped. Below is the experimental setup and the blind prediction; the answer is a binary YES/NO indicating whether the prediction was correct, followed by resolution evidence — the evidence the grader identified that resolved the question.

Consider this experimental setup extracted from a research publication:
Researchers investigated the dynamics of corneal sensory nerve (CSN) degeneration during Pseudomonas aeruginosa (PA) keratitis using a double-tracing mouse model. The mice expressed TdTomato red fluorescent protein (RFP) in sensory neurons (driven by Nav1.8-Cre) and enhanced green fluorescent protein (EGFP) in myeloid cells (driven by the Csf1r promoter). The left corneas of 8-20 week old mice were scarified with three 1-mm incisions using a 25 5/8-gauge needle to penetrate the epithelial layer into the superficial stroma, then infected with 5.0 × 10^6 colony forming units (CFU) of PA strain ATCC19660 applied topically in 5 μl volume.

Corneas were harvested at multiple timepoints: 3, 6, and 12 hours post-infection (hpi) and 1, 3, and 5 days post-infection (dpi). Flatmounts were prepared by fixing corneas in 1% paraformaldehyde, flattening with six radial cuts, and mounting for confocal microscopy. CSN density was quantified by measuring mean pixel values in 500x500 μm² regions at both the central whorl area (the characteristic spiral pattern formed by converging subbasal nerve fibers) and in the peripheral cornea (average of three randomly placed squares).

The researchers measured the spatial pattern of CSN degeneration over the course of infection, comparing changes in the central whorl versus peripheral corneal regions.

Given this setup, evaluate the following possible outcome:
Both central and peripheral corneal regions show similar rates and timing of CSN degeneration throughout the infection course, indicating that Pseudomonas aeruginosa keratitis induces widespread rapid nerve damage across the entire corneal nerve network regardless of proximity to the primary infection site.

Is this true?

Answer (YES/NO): NO